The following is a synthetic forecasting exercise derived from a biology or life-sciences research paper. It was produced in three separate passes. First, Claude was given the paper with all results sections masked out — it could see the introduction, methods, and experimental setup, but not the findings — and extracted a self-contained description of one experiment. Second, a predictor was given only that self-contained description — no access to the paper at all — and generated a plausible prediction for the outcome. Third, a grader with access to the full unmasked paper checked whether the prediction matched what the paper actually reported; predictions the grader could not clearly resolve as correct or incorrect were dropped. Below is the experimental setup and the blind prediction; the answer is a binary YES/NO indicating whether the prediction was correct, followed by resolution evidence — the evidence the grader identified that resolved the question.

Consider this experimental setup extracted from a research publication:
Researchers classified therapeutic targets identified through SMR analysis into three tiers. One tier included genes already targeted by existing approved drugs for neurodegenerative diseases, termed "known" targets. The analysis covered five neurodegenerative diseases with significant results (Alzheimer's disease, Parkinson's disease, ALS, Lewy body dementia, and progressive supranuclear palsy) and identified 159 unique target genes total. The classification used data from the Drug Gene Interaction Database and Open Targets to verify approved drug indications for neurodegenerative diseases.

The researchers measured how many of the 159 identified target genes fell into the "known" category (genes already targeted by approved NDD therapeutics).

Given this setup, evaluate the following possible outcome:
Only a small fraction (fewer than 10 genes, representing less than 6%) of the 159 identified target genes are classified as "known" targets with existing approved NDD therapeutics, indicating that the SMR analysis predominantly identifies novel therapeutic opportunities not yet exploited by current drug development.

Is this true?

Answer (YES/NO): YES